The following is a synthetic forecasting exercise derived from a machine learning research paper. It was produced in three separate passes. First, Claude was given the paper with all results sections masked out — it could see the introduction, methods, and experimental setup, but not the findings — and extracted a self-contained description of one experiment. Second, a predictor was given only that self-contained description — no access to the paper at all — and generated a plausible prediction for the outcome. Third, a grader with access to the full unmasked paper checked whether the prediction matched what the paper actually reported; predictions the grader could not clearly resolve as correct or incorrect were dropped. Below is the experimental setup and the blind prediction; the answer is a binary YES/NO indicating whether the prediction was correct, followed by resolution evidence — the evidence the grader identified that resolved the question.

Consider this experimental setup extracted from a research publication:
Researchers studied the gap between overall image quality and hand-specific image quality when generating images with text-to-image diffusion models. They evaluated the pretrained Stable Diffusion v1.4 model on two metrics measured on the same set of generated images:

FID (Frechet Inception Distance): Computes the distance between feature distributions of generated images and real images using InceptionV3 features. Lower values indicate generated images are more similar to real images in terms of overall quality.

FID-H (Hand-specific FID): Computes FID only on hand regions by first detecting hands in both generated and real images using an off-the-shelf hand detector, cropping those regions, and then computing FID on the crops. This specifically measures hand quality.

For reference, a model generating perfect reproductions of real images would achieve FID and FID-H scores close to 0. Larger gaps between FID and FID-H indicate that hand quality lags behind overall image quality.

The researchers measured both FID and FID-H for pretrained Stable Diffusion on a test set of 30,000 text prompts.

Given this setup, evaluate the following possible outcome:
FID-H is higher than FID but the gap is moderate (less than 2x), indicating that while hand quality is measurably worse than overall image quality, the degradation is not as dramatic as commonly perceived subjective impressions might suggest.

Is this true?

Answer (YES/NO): NO